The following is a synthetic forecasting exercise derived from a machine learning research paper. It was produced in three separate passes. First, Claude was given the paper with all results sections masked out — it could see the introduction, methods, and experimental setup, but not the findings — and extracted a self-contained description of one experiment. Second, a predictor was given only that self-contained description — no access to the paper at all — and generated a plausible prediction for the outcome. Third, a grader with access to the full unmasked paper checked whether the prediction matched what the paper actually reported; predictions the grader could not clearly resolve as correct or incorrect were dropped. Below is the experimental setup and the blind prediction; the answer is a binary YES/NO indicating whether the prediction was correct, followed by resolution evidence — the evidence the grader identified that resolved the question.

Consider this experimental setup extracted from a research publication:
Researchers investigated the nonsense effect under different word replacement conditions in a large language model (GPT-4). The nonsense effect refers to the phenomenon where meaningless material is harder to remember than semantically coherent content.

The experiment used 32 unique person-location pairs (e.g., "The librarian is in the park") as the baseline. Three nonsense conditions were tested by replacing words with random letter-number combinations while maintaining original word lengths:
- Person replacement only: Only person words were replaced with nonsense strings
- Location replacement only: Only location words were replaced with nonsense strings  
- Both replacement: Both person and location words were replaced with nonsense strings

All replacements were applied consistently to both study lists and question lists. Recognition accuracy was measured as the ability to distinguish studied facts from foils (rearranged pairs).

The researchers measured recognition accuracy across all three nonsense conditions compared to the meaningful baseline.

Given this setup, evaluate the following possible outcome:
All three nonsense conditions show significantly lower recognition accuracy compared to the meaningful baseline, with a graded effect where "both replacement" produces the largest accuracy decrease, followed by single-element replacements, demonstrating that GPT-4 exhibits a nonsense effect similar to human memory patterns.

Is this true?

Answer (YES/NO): NO